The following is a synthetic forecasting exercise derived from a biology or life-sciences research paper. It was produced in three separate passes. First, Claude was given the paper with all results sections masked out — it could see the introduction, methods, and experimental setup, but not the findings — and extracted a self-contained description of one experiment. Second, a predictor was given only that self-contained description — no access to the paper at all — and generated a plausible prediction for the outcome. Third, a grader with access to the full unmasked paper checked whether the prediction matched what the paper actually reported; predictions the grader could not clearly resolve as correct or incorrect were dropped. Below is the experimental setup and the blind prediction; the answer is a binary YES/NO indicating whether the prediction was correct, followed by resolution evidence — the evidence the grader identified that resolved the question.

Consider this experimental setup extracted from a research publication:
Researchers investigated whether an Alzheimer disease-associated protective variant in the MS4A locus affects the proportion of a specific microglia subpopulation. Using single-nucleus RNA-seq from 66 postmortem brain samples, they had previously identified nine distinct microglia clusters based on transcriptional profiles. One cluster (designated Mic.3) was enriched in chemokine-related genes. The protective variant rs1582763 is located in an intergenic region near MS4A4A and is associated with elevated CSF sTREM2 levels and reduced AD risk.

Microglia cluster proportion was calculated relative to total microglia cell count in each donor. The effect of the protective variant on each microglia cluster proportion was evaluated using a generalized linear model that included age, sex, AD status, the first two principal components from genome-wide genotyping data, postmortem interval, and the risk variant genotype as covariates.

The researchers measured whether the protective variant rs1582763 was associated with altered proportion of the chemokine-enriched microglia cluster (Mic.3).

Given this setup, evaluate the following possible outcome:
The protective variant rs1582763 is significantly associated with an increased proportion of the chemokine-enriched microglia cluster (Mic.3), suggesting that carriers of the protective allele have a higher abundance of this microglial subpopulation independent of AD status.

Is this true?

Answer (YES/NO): YES